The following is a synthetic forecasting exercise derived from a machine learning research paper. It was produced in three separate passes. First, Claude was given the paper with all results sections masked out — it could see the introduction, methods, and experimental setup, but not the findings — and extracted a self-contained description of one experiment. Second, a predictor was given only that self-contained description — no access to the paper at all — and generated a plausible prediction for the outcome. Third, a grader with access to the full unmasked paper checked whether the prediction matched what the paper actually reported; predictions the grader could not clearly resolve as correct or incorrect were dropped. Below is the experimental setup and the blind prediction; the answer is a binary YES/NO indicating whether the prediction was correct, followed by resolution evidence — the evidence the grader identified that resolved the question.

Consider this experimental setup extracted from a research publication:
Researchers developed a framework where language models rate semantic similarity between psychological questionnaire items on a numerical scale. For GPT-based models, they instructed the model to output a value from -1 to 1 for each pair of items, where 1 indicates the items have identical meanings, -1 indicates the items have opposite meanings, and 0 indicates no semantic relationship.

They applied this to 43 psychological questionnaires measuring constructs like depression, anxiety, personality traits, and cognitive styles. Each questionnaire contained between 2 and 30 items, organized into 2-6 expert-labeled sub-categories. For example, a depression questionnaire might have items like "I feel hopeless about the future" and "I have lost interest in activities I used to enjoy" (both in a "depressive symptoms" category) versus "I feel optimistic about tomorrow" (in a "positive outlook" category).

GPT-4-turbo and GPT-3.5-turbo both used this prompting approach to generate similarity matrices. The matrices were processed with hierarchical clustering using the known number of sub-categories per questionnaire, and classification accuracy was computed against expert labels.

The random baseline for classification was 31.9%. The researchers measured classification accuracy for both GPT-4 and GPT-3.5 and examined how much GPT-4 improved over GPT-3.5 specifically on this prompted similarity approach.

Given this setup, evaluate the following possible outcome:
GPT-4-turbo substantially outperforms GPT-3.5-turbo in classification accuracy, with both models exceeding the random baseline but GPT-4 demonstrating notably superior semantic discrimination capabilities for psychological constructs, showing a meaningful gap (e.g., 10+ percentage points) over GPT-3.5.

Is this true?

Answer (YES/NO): YES